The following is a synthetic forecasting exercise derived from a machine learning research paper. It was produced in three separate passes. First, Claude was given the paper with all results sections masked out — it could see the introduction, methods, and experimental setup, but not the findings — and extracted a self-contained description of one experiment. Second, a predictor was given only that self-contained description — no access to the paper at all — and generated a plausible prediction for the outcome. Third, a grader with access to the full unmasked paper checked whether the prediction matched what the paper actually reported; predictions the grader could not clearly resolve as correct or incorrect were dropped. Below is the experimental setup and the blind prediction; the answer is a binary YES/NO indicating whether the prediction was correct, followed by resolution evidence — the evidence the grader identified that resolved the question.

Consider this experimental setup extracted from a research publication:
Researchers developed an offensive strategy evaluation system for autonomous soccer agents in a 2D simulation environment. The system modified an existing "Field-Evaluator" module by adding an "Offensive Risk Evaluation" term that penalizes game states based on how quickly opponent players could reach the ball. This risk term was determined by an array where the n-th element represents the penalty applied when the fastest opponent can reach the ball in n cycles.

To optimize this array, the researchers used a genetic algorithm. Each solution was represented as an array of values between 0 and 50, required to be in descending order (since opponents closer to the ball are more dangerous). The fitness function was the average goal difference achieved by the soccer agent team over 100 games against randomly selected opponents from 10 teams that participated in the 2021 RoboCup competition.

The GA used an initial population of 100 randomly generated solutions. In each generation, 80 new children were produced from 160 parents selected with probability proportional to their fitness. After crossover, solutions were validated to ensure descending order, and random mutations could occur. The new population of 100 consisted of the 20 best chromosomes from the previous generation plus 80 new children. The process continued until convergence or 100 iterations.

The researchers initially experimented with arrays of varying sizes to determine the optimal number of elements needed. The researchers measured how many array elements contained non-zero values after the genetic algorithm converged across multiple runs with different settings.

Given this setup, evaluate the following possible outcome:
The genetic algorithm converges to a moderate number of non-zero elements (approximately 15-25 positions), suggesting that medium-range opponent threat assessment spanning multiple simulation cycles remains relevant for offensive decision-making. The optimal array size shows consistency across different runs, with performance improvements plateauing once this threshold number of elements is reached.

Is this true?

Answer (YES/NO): NO